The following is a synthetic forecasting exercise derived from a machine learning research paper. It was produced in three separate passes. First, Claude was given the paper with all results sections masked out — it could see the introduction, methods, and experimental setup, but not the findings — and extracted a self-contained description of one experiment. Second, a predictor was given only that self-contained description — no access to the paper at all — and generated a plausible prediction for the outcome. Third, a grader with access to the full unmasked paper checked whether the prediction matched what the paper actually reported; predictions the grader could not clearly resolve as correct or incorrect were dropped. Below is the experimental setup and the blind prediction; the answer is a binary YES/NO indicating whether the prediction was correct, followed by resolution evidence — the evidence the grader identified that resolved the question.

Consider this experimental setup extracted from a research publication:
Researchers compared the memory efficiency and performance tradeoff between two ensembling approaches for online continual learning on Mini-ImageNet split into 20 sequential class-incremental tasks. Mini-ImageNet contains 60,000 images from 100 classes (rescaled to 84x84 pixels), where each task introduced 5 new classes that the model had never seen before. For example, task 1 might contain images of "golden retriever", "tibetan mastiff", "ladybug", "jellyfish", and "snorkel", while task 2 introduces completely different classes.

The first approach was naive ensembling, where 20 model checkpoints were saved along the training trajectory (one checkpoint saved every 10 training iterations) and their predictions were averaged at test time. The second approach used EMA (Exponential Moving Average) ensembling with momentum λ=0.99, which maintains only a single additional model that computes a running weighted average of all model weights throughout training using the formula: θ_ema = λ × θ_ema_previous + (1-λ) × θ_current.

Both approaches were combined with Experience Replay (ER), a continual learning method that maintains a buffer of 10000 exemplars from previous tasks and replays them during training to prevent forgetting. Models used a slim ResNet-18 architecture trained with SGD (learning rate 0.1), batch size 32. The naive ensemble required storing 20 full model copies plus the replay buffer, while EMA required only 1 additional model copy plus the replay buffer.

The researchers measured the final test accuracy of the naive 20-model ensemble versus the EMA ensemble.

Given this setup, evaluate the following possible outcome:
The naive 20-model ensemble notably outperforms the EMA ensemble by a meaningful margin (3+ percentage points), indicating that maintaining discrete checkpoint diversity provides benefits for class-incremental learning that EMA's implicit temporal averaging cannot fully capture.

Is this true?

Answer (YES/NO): NO